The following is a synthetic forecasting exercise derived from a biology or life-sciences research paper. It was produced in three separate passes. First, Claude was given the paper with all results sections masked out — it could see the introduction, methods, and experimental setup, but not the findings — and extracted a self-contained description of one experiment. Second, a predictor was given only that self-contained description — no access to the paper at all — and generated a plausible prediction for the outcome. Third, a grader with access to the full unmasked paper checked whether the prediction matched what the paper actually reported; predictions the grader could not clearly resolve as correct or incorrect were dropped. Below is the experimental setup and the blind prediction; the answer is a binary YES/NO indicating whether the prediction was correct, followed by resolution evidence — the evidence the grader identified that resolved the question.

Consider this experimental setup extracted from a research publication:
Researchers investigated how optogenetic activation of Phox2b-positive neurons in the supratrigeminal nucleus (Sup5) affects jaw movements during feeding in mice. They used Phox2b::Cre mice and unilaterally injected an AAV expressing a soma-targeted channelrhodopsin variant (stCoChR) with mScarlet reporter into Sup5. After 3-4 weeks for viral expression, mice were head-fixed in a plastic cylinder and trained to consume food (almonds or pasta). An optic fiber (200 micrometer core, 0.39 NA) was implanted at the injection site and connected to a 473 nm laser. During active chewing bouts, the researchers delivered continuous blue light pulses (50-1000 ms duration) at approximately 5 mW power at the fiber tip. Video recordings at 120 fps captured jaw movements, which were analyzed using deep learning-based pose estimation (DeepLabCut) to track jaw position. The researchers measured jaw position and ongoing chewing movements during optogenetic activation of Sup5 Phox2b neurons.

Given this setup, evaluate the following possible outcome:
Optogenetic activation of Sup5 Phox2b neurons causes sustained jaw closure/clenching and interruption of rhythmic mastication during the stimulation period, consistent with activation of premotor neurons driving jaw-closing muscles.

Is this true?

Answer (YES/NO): YES